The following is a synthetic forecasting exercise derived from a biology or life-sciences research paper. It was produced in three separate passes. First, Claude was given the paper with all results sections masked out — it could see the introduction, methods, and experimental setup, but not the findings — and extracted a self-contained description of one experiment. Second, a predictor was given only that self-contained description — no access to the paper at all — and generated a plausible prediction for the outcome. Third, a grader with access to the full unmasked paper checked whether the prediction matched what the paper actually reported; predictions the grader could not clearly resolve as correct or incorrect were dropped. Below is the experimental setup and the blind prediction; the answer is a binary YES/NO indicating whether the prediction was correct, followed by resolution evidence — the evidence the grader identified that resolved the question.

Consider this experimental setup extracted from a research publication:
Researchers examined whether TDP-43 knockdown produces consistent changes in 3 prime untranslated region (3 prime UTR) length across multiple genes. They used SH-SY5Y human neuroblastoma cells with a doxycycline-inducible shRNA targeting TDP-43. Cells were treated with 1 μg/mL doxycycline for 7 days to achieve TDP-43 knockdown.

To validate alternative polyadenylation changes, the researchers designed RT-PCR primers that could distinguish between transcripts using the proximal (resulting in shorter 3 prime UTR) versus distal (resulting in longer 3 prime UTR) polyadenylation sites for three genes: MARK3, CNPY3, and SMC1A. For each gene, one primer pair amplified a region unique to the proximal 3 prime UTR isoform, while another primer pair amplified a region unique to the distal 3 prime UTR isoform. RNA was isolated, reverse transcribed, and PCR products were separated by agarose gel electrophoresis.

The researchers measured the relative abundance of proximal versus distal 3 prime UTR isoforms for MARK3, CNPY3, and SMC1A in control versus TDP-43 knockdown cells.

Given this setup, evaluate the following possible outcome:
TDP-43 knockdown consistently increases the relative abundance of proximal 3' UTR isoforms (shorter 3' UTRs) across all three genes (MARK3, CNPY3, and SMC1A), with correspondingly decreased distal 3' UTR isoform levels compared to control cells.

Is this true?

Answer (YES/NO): NO